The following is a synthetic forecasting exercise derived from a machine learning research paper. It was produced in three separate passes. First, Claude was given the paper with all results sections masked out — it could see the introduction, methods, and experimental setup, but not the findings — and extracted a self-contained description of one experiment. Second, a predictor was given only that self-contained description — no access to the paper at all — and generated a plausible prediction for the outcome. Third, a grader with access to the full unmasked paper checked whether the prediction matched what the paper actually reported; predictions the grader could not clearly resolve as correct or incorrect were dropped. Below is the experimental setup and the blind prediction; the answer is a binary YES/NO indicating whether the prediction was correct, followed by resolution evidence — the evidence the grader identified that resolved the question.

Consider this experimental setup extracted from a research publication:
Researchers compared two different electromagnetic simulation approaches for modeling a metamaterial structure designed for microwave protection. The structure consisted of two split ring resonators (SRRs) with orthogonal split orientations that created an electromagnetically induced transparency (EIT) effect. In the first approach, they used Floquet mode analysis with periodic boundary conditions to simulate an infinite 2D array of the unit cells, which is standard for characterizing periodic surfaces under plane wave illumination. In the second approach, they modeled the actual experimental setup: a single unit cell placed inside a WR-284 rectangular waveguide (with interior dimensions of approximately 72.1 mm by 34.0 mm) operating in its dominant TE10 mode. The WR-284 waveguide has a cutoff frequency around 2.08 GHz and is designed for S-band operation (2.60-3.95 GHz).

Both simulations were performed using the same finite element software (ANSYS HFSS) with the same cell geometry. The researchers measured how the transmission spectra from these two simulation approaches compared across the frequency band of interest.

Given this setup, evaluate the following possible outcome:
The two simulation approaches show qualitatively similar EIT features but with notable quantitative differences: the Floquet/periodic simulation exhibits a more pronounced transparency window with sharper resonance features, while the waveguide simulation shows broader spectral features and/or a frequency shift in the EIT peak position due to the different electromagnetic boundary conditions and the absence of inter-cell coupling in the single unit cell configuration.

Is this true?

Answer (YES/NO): NO